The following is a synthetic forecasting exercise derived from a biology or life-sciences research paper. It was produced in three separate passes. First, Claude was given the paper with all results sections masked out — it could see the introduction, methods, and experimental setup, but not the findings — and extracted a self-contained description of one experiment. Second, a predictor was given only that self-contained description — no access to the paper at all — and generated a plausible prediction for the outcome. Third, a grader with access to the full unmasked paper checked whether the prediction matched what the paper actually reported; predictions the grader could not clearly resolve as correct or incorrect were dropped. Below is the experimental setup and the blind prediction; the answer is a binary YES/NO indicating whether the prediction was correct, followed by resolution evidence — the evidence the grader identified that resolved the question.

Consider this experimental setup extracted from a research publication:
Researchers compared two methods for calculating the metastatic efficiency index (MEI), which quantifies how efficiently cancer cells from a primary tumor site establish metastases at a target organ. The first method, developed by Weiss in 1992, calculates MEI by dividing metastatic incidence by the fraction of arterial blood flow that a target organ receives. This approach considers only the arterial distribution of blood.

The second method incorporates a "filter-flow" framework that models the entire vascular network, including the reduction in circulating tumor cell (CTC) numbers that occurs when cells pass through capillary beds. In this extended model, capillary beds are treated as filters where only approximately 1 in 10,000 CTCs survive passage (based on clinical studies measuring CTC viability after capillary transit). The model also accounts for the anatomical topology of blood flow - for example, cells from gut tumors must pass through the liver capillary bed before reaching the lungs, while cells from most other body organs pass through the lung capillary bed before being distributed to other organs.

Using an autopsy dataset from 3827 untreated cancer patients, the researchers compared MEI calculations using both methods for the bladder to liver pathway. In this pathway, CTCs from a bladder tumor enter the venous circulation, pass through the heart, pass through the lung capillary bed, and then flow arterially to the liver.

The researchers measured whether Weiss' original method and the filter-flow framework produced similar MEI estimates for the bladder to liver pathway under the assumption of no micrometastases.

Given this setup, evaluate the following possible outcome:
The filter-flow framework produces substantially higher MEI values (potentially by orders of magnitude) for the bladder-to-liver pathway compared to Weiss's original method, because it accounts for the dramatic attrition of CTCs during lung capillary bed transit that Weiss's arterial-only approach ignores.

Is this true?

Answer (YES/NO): YES